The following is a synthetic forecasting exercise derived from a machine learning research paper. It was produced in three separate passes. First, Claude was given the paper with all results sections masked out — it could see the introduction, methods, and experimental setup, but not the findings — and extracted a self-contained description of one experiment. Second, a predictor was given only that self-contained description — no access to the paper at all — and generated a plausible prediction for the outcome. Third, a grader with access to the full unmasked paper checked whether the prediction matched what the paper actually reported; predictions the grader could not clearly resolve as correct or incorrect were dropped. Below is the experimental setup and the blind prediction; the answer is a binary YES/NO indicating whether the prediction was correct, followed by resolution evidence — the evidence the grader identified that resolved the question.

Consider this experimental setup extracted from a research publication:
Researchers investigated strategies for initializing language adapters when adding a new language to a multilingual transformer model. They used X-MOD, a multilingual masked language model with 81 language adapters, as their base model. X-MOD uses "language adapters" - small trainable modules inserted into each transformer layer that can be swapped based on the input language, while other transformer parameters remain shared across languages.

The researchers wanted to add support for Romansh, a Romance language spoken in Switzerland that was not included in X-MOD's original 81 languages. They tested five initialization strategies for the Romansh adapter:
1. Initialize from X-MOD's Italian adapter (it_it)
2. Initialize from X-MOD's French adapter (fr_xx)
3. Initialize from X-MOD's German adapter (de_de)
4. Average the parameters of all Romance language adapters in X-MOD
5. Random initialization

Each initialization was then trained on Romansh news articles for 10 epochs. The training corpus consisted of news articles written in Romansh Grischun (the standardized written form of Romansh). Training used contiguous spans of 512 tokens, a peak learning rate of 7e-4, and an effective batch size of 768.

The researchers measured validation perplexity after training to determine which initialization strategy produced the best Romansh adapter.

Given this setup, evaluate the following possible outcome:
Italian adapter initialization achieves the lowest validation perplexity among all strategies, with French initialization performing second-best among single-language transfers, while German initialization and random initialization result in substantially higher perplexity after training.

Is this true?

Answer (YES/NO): NO